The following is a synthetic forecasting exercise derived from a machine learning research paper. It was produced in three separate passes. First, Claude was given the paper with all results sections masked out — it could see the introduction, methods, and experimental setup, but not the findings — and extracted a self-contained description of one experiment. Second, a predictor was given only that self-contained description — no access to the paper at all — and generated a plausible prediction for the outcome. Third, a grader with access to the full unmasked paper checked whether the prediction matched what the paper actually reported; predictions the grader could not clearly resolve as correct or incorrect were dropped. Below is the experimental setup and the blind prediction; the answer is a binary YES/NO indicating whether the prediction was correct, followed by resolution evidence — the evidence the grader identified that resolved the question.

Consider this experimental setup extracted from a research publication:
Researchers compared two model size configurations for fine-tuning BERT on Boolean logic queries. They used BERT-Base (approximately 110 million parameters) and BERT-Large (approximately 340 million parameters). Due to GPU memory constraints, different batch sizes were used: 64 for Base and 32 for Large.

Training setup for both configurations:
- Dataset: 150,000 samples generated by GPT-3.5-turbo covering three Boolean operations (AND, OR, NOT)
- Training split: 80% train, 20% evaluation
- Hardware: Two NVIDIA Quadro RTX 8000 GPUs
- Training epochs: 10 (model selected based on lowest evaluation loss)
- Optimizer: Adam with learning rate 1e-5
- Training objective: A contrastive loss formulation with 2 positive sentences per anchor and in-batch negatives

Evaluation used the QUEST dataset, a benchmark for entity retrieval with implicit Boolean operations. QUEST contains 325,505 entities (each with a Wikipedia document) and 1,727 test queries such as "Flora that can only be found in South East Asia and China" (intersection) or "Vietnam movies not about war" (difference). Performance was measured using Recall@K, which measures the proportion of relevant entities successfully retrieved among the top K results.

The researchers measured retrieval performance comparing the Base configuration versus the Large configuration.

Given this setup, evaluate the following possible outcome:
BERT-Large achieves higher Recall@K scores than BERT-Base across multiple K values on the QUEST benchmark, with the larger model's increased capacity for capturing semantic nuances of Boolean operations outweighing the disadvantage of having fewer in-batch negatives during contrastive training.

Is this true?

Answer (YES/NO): YES